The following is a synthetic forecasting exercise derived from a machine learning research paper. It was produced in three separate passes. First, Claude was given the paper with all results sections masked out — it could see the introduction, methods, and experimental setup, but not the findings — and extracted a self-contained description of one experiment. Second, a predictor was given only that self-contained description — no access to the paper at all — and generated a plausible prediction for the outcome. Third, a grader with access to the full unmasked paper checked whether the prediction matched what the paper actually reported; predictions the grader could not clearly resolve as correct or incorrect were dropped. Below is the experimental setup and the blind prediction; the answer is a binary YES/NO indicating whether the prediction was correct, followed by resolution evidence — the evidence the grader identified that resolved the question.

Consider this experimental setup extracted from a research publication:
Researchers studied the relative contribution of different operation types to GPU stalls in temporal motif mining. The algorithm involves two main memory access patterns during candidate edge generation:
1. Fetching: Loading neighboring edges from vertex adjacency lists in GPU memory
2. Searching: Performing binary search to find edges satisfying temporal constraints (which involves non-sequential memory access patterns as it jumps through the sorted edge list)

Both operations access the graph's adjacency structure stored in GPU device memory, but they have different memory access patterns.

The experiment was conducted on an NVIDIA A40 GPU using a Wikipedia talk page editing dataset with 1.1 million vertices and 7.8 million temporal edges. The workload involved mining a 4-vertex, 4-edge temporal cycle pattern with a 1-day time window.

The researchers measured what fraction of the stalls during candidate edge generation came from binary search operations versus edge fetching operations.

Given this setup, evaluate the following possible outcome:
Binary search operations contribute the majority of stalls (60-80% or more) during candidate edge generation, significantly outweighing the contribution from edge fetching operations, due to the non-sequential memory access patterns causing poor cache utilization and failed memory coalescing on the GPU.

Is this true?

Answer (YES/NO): NO